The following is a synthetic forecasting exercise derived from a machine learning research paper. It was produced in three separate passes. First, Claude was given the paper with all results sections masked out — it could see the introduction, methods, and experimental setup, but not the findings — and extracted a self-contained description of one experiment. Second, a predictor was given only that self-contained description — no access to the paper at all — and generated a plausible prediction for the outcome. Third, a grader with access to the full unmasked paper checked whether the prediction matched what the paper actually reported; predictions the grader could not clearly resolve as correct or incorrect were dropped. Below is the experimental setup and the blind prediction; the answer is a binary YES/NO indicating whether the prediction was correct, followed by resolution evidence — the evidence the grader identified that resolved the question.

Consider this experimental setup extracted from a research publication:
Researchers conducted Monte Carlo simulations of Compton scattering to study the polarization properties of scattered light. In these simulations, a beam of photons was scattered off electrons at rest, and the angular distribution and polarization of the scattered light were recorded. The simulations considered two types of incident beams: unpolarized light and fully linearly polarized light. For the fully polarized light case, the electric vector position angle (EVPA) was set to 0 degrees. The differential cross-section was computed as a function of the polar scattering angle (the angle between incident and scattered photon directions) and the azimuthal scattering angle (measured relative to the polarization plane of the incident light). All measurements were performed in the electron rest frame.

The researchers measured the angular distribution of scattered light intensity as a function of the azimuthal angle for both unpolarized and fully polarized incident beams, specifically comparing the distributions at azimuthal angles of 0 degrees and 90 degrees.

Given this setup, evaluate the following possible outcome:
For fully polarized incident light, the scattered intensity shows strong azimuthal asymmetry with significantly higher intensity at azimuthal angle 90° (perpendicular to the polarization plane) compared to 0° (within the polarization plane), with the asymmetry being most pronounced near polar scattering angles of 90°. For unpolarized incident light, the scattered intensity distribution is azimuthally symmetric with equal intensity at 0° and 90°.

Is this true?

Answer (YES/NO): YES